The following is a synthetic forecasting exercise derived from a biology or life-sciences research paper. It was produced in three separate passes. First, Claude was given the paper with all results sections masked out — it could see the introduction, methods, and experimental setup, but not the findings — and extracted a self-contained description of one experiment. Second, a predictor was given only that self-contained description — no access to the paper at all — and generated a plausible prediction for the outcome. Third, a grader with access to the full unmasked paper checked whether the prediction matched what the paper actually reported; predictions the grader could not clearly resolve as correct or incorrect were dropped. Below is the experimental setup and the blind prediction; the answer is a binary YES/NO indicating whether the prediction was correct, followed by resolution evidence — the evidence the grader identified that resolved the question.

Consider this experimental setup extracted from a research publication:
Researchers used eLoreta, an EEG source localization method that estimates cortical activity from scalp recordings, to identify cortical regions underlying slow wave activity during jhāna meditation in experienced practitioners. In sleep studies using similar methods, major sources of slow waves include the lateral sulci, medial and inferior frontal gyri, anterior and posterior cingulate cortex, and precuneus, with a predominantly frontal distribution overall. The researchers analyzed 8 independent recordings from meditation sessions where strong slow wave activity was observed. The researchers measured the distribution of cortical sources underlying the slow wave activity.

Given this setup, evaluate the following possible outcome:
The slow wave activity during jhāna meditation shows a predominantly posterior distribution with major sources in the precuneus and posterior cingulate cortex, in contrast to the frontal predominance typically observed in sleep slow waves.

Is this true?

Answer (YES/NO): NO